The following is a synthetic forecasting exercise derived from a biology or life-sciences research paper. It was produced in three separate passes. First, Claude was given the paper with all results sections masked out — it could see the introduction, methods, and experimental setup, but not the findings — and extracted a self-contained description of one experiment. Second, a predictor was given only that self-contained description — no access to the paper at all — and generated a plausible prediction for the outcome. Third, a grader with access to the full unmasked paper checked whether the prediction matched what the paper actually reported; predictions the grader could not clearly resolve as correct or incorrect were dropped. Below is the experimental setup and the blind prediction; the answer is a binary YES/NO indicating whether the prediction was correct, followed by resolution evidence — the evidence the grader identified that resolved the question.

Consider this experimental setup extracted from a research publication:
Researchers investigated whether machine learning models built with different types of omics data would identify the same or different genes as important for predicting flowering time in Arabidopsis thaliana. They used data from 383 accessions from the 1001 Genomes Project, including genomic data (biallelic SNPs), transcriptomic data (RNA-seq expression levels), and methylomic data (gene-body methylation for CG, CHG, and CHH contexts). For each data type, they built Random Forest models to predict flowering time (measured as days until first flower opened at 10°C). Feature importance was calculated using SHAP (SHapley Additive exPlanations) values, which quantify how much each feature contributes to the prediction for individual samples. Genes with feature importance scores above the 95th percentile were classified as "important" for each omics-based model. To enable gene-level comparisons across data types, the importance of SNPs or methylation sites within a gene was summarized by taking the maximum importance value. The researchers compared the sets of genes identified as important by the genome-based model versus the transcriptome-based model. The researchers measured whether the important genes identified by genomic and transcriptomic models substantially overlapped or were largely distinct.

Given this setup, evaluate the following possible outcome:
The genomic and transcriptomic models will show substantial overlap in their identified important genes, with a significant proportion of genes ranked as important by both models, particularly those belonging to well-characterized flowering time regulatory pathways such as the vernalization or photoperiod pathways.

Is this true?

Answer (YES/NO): NO